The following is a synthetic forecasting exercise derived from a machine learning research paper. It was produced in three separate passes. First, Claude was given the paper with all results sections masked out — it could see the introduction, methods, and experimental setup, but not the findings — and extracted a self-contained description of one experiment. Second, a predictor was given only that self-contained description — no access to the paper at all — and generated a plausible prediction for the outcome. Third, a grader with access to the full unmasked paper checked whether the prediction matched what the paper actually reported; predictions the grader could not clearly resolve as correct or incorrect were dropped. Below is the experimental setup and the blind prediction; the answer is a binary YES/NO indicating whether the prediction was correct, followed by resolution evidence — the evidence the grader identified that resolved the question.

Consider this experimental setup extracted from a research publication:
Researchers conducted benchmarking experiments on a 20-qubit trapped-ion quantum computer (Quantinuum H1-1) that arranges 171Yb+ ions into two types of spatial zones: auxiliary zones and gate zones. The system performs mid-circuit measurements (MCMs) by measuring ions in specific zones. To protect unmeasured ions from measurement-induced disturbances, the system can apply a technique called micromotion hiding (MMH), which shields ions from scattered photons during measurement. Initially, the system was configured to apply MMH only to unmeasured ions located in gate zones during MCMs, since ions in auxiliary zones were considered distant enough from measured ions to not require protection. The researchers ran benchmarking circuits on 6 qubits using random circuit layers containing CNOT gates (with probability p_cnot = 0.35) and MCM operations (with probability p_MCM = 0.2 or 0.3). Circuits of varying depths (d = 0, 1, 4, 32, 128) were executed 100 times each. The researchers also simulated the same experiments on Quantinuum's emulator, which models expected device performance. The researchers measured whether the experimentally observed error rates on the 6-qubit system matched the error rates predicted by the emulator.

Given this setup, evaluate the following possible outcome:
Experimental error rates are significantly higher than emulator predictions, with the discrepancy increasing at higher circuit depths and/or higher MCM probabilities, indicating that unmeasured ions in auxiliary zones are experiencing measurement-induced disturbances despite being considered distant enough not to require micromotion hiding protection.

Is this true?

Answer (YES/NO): NO